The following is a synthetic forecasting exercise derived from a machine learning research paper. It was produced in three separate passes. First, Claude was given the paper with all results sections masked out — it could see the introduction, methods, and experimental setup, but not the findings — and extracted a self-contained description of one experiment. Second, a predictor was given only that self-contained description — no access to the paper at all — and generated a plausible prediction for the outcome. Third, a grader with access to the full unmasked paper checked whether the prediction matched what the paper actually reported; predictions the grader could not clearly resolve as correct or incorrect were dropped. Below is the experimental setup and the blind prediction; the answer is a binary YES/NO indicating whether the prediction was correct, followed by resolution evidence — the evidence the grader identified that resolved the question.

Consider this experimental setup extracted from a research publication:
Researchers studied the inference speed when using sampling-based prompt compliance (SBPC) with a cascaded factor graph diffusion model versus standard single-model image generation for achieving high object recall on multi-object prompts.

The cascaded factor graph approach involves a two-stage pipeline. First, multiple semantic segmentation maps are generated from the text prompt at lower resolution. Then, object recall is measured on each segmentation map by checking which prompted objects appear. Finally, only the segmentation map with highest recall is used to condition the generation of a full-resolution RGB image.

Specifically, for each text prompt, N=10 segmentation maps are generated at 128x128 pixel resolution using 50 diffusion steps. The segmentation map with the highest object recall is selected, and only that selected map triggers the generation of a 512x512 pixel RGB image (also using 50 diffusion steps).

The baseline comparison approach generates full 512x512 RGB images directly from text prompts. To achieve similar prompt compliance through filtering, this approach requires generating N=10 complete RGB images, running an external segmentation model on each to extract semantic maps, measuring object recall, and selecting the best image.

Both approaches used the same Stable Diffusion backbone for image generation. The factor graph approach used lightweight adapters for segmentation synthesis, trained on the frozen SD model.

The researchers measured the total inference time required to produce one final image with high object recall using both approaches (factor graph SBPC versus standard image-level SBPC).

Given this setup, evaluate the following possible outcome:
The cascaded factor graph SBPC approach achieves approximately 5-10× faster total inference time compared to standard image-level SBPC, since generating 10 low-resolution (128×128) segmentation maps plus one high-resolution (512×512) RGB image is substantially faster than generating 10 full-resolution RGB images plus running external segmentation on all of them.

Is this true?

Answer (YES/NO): NO